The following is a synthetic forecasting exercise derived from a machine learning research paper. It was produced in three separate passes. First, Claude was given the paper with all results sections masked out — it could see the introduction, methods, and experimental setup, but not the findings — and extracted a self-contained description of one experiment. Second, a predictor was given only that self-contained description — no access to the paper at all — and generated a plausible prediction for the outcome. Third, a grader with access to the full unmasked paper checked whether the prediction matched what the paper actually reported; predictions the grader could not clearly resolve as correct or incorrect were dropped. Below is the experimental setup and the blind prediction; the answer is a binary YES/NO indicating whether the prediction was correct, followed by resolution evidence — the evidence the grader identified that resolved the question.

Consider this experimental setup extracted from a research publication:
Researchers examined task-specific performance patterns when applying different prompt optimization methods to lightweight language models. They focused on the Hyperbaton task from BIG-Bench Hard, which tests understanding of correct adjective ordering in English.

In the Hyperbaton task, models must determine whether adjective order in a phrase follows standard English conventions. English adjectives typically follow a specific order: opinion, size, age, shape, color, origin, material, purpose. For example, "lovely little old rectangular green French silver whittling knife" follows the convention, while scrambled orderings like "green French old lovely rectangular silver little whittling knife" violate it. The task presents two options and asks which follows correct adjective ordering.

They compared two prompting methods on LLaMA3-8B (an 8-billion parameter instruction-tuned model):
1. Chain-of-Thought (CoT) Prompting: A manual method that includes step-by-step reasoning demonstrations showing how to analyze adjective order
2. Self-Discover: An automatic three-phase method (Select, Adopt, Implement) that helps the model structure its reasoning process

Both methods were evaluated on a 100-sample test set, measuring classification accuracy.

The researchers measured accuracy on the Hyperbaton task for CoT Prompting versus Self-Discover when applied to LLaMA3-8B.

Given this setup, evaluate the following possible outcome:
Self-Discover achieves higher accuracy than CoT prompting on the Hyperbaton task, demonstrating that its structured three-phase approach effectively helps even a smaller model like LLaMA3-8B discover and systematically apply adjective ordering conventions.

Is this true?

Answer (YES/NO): NO